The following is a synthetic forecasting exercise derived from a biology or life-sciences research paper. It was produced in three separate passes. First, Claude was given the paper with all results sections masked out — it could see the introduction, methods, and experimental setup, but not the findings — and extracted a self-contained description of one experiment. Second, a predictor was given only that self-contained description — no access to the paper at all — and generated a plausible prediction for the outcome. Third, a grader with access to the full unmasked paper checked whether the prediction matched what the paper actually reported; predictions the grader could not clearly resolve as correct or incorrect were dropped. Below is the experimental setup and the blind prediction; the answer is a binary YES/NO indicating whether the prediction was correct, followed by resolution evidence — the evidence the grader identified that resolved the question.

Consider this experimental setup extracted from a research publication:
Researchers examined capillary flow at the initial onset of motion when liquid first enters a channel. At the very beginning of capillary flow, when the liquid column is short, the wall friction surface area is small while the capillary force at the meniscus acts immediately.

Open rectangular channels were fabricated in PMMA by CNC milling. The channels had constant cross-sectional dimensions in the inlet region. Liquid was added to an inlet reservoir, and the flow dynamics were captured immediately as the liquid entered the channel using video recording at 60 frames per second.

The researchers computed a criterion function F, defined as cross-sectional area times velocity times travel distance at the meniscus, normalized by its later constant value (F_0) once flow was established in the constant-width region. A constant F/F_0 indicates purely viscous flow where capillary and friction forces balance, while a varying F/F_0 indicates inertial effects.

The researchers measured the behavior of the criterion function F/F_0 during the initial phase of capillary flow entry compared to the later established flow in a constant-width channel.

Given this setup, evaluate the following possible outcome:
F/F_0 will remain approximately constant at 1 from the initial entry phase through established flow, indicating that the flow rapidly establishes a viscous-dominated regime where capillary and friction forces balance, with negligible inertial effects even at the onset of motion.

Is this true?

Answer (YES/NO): NO